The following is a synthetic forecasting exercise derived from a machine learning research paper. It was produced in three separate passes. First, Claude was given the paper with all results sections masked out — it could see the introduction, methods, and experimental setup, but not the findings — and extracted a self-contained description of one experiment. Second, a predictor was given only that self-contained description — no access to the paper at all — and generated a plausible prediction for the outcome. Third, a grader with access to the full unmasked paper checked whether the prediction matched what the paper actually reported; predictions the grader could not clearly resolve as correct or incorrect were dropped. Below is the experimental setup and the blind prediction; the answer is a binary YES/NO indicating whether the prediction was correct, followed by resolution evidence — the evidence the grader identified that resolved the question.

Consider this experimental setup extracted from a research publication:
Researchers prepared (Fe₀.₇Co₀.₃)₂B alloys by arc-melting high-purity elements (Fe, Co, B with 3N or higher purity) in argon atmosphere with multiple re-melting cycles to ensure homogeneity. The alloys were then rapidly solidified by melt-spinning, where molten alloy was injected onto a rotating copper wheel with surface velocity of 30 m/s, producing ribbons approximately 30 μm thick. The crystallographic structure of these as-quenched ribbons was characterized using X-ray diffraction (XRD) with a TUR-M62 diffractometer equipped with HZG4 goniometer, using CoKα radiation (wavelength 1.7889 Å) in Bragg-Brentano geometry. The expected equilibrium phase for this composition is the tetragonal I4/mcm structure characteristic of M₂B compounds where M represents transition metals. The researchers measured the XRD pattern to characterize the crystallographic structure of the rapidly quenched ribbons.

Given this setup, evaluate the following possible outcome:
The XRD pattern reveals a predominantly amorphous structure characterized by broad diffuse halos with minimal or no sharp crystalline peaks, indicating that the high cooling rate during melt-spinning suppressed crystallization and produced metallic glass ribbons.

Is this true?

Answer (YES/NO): YES